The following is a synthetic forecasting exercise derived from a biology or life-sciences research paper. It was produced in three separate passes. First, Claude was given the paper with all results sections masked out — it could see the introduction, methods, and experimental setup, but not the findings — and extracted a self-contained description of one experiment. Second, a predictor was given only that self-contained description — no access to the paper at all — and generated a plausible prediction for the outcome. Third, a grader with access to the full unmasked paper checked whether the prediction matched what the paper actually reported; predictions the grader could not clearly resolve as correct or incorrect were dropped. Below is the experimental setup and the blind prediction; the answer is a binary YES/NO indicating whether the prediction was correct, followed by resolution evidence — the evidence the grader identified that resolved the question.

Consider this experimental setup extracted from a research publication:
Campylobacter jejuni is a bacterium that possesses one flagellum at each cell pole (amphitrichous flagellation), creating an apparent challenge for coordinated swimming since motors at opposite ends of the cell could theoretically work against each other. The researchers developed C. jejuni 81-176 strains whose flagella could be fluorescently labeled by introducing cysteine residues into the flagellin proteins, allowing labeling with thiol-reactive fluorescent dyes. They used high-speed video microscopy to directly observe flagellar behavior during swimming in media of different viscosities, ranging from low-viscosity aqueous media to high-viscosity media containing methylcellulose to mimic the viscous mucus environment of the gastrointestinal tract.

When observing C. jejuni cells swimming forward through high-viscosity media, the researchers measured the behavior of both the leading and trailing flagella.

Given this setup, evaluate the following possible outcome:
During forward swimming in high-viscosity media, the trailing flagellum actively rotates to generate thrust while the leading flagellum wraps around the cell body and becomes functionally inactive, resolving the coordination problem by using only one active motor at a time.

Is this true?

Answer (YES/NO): NO